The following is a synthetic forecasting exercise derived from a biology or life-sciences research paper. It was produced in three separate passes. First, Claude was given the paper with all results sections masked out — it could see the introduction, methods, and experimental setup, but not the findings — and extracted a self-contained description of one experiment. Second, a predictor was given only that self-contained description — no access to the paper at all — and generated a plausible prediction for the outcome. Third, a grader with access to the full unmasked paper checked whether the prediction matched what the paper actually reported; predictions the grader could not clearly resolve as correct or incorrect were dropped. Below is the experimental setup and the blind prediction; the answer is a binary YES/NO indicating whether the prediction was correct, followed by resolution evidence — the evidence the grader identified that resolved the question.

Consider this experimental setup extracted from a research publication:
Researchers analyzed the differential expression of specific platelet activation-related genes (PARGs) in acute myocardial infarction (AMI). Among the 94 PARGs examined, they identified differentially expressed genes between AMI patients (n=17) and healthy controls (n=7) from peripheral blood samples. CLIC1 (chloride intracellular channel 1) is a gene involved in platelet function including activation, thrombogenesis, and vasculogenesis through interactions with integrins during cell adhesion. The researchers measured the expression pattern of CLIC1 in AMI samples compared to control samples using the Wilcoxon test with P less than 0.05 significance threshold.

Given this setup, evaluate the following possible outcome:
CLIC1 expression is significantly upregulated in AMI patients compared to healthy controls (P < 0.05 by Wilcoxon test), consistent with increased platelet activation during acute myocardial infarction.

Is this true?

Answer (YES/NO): YES